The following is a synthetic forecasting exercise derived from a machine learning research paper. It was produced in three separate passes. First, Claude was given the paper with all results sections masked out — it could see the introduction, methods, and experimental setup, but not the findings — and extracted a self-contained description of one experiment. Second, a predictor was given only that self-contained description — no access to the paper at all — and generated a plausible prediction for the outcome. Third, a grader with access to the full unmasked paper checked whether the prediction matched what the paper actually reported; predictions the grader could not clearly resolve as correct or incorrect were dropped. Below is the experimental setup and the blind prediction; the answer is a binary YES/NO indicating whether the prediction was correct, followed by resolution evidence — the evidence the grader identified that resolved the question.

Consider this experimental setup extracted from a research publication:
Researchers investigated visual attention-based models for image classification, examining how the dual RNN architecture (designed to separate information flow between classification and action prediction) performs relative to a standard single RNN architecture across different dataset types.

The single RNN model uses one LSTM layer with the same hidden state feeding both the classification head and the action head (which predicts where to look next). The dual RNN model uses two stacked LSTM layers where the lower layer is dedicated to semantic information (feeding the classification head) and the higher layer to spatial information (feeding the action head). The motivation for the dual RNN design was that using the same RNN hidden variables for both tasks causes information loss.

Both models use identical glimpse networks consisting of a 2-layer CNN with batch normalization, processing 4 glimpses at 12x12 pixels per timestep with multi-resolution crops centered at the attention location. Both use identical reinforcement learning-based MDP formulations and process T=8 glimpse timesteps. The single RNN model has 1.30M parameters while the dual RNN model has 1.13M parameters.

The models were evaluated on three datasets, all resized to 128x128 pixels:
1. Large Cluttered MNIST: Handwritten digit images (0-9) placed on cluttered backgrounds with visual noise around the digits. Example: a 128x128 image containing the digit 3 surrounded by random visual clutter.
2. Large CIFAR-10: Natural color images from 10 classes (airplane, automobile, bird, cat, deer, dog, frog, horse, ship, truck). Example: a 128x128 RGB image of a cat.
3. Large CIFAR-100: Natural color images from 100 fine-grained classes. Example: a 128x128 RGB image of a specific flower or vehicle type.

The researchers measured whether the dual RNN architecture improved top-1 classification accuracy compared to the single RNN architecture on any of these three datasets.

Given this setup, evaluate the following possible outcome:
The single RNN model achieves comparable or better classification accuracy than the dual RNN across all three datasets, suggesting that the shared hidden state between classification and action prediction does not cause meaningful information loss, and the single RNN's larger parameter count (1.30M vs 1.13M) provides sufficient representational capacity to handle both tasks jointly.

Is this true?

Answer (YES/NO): NO